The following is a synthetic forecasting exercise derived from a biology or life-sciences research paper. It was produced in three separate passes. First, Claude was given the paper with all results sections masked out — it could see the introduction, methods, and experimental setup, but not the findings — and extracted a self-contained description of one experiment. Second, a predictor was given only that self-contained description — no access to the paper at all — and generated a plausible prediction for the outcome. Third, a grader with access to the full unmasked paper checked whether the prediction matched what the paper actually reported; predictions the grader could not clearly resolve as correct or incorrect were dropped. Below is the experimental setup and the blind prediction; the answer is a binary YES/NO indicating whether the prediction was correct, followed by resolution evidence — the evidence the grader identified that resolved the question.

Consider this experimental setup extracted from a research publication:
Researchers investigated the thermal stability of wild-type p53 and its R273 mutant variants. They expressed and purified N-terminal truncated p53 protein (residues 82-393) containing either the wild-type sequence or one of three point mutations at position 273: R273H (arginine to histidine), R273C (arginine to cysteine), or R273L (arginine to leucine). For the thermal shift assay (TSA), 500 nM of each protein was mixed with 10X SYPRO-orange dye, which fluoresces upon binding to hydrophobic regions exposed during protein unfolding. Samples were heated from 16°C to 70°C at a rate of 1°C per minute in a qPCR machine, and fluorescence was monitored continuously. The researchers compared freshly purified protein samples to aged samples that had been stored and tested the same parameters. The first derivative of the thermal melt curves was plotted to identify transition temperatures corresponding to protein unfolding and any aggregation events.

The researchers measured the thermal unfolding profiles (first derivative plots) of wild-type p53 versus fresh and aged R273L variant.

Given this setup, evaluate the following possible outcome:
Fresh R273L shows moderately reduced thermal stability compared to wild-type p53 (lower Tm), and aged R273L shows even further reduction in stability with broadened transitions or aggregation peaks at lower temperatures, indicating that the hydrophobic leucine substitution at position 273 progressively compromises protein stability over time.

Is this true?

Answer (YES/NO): YES